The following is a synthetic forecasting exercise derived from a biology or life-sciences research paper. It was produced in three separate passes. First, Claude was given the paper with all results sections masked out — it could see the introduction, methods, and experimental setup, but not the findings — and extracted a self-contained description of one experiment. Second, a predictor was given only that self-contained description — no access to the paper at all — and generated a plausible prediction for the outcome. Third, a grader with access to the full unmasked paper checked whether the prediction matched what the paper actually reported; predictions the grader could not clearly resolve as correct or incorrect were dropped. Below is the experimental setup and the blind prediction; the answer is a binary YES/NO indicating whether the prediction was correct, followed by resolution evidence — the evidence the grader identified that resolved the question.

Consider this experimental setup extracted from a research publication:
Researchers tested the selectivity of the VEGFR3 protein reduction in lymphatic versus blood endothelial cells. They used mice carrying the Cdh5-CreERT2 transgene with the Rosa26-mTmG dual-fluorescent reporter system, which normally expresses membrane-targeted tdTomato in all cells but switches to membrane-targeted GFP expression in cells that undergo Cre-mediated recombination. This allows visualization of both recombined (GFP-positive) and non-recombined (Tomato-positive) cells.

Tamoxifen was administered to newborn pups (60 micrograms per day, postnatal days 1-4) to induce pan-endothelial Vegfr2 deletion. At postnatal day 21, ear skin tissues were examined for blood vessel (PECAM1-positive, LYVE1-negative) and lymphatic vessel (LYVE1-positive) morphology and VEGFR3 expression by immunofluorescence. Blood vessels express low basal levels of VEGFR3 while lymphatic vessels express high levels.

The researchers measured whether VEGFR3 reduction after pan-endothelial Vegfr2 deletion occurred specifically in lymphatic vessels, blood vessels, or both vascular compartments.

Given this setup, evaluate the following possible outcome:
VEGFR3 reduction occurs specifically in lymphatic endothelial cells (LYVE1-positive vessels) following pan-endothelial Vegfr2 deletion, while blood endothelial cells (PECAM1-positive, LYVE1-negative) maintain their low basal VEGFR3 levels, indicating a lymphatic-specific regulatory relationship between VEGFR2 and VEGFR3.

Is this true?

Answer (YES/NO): NO